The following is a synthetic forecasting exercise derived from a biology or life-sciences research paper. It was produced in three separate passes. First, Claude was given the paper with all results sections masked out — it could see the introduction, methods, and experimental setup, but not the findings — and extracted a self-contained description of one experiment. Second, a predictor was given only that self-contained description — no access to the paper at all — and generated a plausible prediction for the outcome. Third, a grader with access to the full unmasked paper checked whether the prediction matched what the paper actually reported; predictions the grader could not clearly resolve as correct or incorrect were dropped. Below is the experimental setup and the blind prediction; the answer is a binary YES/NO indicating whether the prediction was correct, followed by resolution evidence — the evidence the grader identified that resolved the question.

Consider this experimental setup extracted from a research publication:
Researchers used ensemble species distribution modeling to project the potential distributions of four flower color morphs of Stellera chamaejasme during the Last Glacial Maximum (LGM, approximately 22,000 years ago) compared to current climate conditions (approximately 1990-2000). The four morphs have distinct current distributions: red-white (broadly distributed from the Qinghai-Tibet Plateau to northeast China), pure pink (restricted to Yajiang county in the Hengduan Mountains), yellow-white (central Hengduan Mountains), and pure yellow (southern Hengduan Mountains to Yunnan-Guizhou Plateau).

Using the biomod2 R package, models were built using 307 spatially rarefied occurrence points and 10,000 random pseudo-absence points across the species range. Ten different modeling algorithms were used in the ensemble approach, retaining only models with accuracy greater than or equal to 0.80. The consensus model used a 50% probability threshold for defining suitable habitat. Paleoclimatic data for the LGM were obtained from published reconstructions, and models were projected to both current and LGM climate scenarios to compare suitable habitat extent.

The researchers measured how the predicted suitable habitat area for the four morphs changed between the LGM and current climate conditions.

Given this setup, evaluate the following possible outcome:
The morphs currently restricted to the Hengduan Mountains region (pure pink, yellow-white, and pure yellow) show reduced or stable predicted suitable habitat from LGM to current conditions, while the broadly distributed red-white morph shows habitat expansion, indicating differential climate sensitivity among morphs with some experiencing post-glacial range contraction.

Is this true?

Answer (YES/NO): NO